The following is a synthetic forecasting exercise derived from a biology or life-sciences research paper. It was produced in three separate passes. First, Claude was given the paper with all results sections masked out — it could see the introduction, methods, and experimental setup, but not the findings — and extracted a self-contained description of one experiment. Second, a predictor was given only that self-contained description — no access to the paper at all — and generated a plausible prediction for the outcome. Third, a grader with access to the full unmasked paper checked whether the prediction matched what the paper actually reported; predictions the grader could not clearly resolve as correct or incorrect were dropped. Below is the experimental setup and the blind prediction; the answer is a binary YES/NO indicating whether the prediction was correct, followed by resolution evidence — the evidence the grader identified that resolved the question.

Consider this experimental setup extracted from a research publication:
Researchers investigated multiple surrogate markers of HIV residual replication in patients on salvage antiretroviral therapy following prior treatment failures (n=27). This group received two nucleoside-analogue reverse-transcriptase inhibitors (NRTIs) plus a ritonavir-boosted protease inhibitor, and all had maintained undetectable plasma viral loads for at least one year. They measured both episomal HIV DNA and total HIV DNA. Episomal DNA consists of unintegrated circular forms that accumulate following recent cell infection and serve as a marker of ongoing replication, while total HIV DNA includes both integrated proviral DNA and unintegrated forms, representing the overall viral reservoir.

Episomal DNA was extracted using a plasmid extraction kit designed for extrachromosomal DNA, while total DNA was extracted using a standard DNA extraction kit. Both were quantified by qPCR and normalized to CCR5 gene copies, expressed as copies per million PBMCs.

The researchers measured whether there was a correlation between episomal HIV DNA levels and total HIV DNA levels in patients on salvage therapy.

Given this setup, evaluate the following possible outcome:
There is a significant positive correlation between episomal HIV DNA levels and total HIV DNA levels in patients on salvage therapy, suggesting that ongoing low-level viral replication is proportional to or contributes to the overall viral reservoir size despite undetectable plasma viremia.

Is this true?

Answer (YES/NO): YES